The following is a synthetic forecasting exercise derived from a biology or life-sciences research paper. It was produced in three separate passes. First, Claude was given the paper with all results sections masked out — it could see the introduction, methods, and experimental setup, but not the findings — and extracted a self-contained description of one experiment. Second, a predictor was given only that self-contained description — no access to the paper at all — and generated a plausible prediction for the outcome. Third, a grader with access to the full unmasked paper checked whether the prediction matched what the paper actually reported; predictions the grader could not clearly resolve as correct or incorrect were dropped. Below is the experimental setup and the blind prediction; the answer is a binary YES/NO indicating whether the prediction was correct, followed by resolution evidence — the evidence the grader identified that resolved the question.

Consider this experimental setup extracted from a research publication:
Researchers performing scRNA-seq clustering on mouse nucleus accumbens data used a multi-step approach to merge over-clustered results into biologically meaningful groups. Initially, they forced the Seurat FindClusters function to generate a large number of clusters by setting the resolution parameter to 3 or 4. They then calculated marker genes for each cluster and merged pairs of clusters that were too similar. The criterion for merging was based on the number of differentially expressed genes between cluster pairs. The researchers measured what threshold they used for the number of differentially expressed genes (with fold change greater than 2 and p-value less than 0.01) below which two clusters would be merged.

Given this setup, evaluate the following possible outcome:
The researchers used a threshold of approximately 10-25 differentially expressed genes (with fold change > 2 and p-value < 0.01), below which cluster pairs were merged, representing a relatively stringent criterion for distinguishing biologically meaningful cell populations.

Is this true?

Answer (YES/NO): NO